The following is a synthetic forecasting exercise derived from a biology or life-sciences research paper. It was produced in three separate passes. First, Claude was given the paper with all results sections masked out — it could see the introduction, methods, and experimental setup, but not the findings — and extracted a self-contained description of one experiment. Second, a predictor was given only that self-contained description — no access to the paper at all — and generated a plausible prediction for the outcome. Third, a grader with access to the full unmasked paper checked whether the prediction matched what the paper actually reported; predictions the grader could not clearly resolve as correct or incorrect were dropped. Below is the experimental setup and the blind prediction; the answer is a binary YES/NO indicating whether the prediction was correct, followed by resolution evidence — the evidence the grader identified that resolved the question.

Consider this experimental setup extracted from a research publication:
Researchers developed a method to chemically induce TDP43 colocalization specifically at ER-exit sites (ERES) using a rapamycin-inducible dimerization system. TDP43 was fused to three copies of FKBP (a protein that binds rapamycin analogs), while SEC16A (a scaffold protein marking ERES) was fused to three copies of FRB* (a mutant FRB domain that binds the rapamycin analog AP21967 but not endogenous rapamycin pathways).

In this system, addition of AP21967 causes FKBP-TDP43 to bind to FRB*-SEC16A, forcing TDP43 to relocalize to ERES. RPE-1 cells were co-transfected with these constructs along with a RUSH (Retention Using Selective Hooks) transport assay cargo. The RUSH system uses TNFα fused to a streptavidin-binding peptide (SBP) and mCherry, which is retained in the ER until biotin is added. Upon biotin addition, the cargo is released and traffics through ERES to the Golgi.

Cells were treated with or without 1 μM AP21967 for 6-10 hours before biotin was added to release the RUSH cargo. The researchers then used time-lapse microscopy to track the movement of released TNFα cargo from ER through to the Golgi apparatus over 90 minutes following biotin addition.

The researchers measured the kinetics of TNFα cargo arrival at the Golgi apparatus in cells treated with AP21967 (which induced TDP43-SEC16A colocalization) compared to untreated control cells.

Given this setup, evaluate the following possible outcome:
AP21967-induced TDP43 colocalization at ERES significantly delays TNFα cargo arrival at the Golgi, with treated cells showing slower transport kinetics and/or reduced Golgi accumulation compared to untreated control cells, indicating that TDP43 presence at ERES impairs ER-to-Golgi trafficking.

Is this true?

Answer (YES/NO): YES